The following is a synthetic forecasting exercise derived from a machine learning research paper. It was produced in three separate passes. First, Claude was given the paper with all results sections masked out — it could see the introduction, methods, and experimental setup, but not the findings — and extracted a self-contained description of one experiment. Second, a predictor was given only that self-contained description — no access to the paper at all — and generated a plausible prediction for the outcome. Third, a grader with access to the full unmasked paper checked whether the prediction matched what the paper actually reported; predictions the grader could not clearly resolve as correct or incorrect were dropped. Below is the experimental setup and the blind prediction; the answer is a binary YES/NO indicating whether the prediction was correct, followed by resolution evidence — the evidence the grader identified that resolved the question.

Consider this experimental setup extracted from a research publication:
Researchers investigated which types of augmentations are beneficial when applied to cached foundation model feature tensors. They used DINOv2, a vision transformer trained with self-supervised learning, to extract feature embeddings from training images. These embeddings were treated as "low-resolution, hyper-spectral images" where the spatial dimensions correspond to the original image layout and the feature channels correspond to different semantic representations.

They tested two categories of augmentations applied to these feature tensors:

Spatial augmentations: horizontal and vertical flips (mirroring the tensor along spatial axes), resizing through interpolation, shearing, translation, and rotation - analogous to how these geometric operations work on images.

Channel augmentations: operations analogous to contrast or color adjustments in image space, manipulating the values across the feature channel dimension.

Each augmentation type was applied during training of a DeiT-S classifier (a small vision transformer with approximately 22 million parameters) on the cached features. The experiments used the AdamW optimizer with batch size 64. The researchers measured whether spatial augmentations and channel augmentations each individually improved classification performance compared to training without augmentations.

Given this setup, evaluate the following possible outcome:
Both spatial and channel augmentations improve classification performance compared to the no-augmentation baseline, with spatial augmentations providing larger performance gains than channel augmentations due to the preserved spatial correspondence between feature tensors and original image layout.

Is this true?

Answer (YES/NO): NO